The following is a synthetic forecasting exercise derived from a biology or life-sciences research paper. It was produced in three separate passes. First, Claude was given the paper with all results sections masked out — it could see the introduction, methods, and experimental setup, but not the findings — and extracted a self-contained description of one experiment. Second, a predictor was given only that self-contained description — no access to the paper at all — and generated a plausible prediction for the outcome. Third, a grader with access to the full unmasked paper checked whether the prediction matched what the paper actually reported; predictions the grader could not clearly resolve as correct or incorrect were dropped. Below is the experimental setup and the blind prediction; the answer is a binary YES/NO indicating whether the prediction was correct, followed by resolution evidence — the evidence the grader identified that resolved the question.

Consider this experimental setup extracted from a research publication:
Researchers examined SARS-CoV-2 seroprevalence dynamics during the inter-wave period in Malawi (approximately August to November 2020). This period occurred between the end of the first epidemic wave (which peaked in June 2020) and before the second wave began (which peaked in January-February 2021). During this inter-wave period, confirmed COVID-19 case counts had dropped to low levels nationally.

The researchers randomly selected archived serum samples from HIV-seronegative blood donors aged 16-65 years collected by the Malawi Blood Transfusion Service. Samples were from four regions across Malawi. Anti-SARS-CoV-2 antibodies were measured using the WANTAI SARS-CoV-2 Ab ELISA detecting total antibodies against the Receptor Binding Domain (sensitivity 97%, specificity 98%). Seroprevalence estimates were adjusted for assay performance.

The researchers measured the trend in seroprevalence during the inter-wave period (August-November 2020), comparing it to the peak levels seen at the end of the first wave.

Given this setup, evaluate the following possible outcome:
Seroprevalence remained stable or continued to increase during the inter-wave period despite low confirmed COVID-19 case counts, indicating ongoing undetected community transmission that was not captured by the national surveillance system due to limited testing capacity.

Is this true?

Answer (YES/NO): YES